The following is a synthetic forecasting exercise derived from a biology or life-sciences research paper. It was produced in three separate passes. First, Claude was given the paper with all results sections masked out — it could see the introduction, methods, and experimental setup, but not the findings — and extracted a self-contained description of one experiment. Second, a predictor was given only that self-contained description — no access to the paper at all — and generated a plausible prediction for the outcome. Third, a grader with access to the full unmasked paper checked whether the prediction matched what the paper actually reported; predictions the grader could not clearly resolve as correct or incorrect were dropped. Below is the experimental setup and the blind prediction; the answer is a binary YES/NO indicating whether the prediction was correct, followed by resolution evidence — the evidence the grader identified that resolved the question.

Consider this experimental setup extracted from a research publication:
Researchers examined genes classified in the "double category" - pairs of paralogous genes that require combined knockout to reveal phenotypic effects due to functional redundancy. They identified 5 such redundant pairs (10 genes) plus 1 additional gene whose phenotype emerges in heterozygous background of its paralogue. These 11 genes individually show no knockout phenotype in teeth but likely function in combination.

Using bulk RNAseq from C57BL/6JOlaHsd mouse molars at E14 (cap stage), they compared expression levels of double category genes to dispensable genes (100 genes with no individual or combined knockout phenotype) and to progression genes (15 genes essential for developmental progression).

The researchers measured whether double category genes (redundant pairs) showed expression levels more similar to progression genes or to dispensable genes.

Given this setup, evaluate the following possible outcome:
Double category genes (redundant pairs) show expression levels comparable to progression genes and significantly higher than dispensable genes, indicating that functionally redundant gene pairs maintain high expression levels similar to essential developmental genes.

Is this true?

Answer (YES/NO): NO